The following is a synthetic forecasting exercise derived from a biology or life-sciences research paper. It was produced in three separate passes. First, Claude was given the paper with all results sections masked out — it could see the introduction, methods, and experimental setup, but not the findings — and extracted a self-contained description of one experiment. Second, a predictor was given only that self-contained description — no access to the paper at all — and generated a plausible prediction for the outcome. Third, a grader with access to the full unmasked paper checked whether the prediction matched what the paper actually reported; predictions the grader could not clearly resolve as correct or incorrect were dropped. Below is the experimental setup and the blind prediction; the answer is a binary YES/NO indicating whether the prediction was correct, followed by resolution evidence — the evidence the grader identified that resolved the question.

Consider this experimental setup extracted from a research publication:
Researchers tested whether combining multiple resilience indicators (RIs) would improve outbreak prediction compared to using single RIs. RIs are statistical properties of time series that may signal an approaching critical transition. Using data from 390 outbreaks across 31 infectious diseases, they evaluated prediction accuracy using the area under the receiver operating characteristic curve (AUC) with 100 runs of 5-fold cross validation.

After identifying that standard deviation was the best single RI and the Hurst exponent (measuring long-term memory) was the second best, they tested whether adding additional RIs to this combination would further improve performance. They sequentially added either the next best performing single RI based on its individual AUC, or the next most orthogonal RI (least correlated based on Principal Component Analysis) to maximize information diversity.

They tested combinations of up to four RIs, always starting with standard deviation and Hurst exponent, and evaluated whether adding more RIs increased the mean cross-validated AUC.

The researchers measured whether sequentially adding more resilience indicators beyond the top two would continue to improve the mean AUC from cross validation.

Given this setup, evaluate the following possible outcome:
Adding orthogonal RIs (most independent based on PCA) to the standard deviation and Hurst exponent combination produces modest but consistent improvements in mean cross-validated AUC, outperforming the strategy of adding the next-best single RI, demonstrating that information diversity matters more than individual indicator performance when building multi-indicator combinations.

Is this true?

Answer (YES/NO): NO